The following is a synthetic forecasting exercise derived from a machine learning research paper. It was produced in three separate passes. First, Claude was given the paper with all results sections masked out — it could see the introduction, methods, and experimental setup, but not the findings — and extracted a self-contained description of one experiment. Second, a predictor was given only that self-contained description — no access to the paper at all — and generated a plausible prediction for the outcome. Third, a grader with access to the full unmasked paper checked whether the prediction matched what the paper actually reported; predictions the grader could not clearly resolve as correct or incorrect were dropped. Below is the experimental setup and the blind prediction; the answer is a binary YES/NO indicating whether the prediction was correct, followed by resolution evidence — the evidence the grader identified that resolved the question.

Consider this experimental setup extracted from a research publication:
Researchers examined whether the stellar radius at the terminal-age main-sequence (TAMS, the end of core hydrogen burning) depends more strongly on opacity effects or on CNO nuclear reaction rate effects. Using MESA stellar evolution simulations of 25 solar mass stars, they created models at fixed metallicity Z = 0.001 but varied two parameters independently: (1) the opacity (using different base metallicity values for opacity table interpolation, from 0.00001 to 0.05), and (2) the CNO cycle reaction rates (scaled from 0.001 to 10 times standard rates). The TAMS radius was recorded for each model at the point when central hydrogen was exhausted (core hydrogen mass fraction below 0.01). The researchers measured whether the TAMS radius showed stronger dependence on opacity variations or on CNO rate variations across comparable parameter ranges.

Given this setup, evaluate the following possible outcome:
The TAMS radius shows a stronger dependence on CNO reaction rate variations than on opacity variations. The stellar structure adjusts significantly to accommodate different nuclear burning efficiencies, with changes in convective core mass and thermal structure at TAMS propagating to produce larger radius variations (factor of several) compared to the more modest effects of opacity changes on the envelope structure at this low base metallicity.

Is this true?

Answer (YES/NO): YES